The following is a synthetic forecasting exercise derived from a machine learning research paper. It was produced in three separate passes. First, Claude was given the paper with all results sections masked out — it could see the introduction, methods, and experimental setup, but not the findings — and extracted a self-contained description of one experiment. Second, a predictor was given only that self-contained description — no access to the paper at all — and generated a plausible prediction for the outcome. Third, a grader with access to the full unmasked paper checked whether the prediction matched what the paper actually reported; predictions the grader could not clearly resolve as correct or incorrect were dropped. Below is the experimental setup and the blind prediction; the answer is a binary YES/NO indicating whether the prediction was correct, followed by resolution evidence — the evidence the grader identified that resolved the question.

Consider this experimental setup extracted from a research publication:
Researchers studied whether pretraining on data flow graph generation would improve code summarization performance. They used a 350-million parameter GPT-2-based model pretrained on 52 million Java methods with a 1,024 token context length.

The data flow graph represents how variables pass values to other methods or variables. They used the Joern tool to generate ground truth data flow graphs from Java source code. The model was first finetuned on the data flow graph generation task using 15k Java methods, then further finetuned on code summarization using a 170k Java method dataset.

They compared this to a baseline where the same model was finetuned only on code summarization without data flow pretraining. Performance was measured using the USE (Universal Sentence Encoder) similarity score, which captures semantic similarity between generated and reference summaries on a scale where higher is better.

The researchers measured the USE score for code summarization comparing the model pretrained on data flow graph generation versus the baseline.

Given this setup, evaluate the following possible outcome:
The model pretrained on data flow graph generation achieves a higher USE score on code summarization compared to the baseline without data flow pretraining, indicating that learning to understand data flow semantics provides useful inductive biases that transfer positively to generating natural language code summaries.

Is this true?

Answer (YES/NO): NO